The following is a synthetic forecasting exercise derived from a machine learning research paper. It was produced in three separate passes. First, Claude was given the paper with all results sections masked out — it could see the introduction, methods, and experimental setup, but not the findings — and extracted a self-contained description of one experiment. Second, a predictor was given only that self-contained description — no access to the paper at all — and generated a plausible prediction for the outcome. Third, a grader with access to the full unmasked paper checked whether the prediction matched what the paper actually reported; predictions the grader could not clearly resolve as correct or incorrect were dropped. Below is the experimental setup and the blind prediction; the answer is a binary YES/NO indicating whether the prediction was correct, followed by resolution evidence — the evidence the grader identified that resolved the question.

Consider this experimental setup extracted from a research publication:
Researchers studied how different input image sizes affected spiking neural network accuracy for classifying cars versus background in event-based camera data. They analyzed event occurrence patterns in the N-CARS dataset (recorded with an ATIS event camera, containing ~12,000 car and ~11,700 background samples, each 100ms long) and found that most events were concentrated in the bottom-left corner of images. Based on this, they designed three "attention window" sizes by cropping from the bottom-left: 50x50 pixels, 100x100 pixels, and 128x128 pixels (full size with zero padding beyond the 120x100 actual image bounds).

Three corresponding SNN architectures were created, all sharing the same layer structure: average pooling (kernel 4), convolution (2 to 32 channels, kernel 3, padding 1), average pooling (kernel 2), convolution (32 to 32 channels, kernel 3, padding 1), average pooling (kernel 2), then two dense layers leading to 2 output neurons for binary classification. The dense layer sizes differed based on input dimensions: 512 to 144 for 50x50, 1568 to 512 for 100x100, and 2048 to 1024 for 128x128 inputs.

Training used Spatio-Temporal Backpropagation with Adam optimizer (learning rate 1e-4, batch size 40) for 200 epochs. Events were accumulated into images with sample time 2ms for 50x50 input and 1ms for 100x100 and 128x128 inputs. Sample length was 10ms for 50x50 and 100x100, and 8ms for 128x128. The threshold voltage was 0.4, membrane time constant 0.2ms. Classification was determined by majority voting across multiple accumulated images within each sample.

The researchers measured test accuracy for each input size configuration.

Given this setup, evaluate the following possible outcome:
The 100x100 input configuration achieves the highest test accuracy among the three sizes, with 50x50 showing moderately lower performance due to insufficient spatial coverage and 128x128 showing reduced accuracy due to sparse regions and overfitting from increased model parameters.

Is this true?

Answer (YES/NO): NO